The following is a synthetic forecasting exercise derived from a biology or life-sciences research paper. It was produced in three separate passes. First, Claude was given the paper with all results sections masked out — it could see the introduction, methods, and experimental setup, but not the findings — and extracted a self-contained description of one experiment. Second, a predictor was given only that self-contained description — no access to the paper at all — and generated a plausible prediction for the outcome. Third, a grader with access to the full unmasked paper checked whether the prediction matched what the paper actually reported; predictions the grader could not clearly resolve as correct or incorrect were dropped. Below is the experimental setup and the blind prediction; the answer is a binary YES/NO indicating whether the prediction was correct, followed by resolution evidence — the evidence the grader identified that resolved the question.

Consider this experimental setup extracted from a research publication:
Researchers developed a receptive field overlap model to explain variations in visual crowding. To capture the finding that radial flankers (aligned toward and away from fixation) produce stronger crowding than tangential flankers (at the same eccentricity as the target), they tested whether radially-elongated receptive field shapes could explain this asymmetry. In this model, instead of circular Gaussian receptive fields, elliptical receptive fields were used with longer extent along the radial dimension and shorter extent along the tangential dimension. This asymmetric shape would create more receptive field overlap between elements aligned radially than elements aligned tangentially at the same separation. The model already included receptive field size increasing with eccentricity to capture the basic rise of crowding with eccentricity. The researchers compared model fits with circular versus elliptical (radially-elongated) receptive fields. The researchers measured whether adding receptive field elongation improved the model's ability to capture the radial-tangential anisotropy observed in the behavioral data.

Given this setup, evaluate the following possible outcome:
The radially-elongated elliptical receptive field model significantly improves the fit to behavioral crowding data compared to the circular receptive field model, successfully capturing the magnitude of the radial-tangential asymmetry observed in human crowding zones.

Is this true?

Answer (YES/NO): YES